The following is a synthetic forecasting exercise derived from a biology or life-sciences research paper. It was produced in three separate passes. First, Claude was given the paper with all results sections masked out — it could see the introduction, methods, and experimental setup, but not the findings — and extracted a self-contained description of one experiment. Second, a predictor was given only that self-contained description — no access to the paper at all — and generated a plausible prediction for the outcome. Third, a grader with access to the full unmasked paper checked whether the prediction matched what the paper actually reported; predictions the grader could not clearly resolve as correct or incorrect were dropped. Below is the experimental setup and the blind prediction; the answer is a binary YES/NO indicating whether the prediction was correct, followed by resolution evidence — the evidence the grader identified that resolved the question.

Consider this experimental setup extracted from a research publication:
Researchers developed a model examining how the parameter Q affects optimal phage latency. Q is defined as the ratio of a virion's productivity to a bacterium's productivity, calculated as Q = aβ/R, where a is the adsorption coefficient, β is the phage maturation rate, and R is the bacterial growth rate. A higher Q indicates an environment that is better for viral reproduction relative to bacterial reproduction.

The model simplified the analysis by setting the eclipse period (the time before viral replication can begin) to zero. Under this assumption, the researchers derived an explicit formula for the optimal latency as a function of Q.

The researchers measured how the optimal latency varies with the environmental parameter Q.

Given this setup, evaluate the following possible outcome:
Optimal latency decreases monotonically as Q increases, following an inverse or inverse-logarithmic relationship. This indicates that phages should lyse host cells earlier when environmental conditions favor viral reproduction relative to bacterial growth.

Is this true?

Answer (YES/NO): YES